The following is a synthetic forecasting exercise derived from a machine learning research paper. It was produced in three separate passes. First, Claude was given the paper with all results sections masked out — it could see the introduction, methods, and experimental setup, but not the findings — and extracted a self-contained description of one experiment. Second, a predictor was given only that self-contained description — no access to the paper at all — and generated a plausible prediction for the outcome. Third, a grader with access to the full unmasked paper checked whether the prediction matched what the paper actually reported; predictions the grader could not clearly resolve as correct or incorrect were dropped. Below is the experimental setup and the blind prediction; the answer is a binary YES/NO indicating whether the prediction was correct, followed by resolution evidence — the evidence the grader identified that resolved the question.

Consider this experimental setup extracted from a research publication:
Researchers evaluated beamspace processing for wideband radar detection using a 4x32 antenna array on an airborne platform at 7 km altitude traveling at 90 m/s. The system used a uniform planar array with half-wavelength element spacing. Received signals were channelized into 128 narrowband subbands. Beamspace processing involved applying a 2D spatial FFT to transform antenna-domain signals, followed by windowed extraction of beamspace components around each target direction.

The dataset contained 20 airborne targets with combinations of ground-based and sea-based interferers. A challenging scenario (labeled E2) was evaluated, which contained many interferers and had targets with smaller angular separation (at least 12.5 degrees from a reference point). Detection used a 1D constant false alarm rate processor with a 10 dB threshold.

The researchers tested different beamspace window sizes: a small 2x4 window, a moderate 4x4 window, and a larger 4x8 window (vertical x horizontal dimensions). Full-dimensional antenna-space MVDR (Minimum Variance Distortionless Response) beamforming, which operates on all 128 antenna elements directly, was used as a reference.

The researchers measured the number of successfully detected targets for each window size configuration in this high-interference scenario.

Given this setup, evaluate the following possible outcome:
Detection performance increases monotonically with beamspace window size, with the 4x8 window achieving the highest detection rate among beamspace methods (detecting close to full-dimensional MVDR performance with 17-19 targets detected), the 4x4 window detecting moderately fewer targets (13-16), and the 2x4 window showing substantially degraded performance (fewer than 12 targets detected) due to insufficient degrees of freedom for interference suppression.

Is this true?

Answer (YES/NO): NO